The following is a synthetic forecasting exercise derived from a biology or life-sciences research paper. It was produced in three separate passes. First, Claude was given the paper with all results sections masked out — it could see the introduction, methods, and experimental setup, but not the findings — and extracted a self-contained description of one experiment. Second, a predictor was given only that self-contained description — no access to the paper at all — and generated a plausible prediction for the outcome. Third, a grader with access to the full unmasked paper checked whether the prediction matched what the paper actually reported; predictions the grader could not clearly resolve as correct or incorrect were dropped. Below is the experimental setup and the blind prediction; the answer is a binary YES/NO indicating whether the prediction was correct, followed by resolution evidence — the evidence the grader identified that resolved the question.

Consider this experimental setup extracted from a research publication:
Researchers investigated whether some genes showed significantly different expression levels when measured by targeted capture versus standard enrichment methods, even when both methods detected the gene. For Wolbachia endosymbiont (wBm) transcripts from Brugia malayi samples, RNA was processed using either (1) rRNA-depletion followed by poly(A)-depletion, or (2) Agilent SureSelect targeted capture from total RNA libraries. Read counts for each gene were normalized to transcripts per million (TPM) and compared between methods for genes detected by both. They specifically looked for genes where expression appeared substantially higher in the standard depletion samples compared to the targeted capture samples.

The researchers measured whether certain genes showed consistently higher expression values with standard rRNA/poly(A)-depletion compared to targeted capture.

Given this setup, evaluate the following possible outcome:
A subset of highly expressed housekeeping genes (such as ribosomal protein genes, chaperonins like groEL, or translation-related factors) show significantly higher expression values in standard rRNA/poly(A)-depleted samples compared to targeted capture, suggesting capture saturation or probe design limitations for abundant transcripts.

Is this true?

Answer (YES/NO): NO